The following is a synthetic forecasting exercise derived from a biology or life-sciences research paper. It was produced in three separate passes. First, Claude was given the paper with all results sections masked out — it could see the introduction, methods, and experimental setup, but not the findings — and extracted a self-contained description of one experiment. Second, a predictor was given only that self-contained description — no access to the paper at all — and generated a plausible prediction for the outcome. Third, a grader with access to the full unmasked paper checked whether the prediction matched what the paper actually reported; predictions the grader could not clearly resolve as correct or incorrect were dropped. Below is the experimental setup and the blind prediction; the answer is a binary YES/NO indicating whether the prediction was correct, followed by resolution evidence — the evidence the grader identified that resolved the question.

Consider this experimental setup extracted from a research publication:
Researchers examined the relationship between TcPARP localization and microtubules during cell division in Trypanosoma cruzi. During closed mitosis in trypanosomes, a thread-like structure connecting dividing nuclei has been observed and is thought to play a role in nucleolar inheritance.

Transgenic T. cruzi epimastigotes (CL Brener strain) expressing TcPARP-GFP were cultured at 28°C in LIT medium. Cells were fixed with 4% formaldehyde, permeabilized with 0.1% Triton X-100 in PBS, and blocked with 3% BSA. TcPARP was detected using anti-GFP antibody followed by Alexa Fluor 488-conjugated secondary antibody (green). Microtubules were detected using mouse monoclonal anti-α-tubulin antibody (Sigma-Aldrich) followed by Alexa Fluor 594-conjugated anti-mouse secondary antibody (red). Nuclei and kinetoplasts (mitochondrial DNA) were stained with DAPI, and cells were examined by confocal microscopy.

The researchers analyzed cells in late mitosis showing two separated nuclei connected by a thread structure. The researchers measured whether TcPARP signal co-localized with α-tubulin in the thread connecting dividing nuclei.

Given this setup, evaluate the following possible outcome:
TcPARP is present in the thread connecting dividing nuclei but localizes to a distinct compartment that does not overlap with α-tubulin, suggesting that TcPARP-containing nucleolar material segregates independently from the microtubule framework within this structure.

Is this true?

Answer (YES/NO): NO